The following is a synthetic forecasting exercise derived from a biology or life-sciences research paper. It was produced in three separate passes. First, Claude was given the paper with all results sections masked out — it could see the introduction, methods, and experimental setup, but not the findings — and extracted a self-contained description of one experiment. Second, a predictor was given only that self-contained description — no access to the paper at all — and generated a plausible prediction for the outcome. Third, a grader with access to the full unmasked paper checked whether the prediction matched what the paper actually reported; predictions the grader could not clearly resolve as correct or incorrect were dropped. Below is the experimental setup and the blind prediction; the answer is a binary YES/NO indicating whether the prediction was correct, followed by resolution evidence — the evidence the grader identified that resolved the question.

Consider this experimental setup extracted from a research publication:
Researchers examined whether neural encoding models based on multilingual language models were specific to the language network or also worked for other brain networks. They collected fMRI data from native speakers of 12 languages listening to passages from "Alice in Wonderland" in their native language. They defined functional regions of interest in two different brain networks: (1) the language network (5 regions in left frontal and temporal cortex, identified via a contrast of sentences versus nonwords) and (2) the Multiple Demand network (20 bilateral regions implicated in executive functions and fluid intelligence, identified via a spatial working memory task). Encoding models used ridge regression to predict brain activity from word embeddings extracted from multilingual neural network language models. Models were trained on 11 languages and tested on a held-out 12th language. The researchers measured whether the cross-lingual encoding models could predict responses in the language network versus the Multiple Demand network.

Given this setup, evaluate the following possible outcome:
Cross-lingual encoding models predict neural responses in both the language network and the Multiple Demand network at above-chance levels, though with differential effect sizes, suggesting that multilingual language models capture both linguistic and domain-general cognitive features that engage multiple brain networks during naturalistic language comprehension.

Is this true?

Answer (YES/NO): NO